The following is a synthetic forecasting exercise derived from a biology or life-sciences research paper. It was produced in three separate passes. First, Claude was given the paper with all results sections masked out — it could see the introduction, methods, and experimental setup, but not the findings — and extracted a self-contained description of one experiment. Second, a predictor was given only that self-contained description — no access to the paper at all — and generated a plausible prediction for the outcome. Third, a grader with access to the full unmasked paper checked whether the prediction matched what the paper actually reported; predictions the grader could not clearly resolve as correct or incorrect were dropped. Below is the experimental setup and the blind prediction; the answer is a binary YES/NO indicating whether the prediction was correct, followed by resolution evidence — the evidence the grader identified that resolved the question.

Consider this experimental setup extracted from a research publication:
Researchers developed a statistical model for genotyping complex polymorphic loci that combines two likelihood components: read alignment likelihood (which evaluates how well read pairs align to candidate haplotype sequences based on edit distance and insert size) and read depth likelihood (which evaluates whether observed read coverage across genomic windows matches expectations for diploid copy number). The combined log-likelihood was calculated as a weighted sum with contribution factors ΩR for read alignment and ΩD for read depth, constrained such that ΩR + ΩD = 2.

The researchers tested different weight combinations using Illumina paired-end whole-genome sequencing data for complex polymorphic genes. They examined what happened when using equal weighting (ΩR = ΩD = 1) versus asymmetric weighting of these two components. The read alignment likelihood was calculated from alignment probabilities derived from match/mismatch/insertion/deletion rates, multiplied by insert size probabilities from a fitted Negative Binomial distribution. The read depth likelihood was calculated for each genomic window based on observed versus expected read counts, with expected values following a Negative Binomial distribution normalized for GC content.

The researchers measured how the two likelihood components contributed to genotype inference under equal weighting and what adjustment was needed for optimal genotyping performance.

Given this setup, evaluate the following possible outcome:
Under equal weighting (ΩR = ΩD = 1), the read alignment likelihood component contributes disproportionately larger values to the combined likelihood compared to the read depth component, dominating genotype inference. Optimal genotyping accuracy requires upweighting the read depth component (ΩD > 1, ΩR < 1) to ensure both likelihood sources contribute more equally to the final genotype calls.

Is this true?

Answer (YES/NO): YES